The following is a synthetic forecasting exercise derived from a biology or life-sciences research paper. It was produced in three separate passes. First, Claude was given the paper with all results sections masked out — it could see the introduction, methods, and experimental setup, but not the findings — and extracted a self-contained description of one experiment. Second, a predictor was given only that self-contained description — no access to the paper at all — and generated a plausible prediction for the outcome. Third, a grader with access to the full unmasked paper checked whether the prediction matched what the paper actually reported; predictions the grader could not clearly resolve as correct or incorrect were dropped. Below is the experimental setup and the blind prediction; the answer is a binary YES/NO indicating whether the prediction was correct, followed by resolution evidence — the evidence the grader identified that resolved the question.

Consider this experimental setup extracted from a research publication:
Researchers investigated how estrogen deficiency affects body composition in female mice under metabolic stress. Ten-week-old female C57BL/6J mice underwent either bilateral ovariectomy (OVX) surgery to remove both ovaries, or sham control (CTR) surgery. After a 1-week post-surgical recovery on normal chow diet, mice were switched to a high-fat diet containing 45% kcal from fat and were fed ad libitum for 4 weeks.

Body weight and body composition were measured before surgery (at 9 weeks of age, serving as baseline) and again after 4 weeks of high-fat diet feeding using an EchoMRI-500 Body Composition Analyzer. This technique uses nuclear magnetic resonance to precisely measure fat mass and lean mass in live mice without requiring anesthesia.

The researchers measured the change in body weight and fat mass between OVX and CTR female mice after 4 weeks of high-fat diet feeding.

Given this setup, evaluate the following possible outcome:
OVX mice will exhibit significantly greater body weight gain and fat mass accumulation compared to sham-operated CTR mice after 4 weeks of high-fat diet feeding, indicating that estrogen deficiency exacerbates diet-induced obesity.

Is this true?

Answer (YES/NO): YES